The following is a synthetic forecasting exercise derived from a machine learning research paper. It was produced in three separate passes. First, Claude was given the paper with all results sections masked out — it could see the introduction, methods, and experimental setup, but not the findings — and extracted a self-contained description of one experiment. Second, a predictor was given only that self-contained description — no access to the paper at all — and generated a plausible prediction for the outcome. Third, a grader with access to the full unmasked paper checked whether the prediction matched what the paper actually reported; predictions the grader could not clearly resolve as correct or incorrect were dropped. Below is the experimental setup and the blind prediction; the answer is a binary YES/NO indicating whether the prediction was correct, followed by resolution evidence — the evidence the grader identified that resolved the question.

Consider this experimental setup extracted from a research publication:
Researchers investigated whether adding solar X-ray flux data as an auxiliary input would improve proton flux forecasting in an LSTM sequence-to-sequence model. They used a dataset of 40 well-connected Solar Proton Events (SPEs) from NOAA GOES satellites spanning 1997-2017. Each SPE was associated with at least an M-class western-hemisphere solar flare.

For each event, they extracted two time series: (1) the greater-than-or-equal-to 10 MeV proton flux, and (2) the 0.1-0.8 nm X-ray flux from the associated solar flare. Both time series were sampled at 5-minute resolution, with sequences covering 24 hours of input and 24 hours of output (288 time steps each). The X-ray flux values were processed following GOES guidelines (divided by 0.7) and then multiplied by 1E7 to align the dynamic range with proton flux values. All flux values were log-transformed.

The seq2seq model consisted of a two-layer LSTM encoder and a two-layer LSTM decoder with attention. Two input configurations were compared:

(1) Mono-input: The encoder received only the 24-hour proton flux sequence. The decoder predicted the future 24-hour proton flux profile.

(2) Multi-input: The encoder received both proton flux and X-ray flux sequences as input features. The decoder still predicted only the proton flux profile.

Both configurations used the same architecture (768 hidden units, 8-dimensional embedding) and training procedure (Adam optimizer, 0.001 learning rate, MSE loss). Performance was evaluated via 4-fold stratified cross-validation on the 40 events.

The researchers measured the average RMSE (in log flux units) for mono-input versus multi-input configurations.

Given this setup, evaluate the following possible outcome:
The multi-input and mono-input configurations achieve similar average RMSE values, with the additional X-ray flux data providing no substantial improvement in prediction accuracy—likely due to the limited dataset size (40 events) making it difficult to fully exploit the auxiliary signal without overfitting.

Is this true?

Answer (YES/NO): NO